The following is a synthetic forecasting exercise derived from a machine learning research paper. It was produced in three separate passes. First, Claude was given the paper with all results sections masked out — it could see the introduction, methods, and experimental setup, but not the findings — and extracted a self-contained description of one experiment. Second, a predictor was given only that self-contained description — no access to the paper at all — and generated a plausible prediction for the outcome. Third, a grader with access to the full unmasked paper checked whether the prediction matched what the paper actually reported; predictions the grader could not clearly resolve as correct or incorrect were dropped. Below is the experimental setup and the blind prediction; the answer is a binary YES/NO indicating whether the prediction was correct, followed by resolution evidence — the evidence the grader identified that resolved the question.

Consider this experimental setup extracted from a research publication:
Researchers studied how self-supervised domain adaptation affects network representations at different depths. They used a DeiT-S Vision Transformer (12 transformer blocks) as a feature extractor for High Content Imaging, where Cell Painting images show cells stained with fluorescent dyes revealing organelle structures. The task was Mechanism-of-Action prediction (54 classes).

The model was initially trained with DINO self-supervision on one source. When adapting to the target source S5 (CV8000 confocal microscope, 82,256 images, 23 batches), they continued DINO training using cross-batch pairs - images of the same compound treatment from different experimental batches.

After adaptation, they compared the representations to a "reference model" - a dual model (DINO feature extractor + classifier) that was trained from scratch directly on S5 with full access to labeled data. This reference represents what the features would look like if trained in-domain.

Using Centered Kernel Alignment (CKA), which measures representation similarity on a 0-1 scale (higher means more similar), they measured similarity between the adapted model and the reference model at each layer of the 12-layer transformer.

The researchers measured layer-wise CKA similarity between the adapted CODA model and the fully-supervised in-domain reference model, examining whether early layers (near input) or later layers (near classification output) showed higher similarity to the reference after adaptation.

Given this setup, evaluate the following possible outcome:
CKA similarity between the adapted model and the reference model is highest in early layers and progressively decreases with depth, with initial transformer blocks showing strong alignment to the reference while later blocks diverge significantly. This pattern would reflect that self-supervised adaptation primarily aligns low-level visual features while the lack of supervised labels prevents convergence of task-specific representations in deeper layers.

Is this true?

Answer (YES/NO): NO